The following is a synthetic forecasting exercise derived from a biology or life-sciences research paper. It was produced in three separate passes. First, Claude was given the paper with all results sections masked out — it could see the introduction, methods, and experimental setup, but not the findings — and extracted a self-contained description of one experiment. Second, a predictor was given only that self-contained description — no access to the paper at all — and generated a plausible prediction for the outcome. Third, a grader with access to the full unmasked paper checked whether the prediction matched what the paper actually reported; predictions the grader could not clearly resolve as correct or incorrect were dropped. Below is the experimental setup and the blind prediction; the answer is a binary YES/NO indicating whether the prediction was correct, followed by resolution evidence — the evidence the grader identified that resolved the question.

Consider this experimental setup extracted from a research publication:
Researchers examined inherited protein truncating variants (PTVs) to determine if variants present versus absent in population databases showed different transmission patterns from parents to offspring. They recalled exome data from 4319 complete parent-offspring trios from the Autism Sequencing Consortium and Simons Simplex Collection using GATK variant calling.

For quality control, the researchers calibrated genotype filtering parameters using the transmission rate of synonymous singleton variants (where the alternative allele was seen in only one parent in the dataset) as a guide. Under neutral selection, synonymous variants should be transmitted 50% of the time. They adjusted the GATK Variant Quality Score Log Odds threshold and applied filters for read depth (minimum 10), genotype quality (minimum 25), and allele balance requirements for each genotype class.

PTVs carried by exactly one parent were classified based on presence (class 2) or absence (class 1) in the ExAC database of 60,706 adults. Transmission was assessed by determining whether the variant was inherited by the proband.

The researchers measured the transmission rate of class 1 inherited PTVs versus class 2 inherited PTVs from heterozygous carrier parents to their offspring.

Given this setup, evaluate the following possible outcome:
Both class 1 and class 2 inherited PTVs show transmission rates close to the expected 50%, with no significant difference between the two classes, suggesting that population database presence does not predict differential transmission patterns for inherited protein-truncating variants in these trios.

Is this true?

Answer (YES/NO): NO